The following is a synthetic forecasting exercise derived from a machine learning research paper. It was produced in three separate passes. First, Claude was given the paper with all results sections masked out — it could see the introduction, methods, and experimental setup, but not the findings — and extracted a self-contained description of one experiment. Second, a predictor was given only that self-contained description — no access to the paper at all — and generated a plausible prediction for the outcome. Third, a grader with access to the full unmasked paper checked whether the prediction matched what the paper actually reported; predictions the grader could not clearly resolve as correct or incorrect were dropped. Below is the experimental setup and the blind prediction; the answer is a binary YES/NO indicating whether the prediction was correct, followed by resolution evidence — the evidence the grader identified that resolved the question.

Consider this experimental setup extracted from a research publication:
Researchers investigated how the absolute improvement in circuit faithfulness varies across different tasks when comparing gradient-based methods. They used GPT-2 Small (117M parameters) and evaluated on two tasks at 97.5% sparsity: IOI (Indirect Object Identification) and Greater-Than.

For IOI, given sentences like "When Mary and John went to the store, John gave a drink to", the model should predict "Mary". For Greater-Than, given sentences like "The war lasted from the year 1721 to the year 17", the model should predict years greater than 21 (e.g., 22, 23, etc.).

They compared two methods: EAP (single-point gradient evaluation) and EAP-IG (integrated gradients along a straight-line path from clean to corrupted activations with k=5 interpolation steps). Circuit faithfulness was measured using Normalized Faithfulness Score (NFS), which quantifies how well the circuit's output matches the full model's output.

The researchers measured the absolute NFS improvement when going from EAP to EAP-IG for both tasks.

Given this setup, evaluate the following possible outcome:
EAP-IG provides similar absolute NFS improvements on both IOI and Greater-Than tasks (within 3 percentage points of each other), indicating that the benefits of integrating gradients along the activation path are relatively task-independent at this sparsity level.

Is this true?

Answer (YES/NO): NO